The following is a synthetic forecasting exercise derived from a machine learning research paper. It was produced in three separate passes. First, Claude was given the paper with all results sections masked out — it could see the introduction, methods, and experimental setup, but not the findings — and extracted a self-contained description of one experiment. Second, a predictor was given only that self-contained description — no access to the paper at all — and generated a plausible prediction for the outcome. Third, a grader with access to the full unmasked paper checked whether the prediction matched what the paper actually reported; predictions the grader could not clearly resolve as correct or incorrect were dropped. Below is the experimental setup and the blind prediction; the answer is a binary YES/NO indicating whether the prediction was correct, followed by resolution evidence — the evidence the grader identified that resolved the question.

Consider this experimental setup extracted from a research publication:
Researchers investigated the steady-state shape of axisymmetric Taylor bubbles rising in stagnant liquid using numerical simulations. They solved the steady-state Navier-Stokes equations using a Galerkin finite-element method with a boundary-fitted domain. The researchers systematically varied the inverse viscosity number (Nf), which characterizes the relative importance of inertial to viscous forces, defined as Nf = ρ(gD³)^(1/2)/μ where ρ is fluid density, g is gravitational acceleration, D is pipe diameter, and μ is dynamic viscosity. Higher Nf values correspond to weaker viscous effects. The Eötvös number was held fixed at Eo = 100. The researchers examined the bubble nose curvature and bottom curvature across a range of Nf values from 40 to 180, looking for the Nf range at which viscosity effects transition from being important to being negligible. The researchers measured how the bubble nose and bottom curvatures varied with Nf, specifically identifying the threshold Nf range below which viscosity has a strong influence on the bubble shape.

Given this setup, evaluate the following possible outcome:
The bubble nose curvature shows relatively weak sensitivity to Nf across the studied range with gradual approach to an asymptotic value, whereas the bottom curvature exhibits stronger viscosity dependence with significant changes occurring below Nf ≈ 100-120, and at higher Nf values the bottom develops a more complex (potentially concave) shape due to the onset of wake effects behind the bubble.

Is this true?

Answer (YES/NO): NO